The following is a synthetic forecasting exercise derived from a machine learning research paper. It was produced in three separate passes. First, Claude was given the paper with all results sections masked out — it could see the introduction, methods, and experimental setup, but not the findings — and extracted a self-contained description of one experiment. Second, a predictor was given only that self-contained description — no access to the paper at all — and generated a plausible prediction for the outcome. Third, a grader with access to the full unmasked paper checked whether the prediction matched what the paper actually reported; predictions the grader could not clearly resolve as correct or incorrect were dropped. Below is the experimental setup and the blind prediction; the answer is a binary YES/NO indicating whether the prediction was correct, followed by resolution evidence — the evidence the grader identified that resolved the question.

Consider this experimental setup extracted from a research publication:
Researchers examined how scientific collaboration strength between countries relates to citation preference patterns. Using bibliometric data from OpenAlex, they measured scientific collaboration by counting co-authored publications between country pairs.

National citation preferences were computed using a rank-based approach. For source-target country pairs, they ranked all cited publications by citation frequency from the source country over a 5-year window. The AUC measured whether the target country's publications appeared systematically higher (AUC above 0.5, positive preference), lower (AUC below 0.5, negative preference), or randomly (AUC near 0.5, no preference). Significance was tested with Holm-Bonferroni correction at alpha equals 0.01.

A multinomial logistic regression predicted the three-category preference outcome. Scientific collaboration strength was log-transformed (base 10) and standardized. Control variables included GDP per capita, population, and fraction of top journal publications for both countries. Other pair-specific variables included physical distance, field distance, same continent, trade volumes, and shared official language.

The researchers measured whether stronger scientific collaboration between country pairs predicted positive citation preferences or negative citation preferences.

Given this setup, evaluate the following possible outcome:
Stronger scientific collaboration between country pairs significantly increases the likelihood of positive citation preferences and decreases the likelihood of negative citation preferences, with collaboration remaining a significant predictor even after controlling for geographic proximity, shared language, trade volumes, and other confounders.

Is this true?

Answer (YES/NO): NO